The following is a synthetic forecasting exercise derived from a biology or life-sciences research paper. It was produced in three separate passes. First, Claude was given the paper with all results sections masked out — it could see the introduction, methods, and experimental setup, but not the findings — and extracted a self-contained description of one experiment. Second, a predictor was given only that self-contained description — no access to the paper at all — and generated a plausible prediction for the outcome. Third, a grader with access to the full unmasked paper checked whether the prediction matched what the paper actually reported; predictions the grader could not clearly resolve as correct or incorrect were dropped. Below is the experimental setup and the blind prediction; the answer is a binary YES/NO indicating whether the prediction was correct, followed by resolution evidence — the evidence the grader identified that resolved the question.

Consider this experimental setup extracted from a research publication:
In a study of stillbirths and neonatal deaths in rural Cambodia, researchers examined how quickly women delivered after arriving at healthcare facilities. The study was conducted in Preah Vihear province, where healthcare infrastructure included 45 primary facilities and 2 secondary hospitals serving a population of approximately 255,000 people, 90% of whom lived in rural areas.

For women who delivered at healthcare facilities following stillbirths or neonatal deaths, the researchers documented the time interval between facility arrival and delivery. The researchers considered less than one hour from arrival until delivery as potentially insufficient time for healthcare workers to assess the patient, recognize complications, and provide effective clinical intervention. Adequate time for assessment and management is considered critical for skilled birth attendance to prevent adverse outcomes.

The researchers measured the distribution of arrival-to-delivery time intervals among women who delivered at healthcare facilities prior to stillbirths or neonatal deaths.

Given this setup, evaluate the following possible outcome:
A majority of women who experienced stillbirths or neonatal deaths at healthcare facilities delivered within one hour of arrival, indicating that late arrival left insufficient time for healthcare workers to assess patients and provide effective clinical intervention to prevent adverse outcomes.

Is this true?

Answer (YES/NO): YES